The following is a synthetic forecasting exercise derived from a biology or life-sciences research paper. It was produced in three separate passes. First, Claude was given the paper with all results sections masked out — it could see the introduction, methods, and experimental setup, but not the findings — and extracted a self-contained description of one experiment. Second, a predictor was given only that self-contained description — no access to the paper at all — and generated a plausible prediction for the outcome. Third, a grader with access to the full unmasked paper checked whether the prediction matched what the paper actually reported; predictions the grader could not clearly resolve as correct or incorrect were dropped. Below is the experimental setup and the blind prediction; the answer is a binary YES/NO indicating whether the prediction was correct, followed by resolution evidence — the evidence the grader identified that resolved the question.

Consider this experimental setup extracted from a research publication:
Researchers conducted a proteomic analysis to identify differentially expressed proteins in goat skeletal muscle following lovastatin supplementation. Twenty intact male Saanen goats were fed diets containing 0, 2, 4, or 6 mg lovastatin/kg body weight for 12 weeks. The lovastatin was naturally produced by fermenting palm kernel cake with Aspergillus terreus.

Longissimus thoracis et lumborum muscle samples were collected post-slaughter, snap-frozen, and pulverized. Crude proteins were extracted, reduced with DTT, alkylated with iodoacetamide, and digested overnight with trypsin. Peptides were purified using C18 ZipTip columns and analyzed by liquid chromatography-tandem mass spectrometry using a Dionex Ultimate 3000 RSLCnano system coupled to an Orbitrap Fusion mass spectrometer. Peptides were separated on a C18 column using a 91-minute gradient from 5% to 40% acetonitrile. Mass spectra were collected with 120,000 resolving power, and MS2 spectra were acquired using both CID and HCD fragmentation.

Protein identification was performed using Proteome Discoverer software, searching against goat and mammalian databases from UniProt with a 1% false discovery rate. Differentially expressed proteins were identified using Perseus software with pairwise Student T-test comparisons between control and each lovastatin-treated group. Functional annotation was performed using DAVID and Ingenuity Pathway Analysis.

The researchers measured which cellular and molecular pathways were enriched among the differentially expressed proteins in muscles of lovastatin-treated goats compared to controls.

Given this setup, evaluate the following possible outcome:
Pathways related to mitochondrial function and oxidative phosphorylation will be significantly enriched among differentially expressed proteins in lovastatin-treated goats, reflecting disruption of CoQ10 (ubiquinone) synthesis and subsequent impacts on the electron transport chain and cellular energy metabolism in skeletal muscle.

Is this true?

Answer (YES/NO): NO